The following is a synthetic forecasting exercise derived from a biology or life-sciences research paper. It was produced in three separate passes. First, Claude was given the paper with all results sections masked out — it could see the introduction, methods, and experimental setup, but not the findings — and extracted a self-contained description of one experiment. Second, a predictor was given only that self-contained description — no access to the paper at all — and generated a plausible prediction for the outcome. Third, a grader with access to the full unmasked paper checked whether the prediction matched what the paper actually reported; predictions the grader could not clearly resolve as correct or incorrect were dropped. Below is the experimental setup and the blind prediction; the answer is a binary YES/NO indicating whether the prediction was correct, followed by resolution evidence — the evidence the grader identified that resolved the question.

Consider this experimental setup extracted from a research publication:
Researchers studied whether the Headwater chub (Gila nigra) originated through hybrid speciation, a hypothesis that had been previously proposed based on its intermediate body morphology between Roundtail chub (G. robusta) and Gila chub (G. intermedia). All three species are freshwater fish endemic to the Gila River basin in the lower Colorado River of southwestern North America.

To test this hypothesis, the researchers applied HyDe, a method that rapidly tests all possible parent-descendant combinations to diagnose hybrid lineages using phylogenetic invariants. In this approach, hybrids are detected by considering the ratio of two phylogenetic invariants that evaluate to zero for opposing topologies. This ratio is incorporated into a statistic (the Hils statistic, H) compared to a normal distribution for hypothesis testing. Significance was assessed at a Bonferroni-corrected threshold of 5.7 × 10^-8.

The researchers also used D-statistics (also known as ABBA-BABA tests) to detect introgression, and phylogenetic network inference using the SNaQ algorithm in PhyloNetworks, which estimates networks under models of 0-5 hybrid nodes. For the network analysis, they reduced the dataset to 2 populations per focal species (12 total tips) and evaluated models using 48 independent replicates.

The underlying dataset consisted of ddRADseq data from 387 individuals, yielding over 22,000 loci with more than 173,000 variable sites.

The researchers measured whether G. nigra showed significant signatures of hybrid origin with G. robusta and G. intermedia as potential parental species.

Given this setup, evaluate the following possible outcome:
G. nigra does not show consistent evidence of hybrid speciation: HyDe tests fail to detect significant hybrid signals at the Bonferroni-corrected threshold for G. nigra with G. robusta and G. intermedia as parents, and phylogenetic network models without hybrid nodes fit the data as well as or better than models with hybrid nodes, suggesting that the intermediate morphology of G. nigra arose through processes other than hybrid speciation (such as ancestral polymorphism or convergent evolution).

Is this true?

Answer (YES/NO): YES